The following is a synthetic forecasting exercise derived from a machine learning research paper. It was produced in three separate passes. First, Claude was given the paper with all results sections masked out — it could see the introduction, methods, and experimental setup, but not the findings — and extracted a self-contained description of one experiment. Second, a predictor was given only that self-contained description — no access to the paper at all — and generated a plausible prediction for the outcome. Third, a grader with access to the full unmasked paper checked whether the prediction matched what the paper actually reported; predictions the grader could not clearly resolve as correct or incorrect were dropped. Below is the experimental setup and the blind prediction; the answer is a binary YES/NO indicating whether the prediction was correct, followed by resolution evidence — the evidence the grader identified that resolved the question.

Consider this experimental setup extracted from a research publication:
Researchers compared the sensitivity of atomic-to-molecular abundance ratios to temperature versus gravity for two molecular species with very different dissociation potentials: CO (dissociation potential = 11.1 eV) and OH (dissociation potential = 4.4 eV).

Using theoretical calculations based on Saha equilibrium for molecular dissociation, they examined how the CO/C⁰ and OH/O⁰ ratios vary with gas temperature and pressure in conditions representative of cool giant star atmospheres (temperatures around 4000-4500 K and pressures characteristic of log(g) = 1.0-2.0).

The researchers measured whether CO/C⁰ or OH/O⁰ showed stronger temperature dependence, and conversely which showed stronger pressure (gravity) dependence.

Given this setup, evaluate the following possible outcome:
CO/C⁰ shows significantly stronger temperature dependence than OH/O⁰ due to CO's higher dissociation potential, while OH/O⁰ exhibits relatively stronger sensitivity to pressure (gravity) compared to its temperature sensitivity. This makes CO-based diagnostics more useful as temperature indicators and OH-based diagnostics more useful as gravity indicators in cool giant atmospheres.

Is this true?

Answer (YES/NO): YES